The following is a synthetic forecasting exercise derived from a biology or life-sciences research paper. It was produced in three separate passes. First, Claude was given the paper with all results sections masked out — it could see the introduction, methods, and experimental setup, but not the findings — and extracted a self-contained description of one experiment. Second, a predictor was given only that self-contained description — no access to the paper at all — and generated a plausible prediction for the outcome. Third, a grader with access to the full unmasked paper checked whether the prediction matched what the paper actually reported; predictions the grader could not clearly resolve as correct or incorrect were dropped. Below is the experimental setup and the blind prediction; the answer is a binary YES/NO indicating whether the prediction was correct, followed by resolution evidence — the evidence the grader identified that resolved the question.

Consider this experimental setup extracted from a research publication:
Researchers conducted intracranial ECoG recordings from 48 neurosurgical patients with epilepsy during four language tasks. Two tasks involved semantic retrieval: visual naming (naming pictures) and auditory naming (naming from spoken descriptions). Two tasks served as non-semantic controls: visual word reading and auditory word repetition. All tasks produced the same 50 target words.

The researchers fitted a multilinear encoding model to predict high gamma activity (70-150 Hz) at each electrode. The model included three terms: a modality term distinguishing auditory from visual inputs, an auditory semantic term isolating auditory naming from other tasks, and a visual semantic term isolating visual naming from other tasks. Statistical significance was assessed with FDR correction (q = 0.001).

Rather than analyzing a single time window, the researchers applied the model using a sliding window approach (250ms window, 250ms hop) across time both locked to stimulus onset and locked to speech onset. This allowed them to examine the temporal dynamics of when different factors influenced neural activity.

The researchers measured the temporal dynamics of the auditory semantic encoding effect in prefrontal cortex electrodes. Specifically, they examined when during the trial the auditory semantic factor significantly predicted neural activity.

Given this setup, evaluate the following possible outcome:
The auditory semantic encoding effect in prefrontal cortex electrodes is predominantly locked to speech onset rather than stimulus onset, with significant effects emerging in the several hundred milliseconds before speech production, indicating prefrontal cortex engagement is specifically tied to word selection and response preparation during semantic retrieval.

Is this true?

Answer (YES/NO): YES